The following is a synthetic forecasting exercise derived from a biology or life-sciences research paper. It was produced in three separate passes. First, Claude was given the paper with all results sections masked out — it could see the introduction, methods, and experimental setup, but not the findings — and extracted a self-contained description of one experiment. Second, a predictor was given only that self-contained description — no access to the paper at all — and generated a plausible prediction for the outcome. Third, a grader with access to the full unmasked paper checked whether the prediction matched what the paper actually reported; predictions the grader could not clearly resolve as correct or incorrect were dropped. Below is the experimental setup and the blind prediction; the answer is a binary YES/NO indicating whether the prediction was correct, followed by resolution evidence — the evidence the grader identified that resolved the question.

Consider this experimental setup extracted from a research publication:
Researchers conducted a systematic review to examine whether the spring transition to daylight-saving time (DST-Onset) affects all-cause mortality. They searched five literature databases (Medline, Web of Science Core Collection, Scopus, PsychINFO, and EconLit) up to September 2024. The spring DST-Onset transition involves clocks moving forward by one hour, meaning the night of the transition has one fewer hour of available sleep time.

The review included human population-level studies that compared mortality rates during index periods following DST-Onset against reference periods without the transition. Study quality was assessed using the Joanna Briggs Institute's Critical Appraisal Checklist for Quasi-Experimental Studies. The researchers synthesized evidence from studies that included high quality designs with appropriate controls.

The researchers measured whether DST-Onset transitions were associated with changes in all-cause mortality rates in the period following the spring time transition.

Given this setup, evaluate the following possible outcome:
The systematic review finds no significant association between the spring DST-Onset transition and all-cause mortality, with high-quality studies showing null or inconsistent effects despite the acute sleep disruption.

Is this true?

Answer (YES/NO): YES